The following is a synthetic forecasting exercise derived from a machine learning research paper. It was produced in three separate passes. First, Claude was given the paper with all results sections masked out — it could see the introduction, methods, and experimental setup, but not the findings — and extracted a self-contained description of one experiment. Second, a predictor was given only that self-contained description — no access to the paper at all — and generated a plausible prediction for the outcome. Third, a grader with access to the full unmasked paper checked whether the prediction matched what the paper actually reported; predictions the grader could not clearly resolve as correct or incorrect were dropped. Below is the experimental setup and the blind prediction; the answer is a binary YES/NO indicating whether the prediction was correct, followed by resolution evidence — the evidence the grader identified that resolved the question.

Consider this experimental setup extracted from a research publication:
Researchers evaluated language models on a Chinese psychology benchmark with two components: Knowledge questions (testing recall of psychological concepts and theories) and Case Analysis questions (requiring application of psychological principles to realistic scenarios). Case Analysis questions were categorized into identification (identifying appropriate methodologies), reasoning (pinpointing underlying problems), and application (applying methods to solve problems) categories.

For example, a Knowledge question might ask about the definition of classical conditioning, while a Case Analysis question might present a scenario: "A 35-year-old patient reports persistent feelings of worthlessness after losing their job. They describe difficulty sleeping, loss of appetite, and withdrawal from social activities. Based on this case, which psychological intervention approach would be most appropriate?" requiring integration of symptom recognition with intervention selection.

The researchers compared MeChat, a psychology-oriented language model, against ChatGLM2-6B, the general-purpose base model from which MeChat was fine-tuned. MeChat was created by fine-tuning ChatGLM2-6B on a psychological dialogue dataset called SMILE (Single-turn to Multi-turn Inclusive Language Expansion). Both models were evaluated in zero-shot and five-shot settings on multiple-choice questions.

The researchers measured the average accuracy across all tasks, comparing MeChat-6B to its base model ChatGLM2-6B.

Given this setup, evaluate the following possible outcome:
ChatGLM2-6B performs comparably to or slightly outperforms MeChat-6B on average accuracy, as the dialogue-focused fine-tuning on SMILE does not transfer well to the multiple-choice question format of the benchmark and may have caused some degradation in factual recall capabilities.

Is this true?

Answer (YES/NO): YES